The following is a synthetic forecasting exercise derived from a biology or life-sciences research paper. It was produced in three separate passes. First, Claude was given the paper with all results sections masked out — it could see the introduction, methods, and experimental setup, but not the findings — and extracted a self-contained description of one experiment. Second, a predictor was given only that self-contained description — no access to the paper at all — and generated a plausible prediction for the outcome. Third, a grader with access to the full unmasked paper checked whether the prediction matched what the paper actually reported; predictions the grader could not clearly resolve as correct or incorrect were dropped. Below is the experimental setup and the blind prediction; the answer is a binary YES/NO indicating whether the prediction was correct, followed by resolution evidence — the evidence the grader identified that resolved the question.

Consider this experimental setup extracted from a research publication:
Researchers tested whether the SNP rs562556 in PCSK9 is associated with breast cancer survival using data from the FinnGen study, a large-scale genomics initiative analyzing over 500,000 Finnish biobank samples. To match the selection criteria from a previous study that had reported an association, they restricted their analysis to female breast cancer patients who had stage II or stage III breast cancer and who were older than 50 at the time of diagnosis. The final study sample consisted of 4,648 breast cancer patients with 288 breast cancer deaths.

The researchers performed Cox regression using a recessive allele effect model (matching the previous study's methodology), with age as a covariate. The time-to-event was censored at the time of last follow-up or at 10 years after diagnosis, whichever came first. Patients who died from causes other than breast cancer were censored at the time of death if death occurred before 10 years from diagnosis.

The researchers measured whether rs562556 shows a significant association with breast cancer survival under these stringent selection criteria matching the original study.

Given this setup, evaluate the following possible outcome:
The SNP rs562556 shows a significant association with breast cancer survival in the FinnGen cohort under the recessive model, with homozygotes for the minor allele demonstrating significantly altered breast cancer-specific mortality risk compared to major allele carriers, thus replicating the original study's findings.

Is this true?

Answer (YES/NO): NO